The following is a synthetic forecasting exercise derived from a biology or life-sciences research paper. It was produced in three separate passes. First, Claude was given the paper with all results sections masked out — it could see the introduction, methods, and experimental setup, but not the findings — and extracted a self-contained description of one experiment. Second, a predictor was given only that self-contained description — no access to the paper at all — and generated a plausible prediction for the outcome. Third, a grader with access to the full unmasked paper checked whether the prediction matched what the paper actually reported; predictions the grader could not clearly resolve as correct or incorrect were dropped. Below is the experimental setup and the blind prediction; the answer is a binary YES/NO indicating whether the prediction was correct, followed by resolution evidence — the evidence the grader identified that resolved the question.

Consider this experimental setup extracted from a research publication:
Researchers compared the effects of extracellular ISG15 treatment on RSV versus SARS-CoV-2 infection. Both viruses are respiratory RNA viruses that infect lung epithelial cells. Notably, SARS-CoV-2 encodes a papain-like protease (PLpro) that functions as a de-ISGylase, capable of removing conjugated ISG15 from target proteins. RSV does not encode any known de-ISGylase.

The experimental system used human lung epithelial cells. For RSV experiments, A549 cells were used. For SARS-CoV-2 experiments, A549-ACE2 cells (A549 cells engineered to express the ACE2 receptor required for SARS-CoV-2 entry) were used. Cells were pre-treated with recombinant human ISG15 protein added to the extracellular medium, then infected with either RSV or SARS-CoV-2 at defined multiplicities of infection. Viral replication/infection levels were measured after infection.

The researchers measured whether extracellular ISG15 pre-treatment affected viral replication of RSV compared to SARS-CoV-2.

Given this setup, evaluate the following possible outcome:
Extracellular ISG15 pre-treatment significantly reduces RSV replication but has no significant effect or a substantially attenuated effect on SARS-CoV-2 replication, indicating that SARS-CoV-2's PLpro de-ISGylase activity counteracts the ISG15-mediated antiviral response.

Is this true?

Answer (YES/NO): YES